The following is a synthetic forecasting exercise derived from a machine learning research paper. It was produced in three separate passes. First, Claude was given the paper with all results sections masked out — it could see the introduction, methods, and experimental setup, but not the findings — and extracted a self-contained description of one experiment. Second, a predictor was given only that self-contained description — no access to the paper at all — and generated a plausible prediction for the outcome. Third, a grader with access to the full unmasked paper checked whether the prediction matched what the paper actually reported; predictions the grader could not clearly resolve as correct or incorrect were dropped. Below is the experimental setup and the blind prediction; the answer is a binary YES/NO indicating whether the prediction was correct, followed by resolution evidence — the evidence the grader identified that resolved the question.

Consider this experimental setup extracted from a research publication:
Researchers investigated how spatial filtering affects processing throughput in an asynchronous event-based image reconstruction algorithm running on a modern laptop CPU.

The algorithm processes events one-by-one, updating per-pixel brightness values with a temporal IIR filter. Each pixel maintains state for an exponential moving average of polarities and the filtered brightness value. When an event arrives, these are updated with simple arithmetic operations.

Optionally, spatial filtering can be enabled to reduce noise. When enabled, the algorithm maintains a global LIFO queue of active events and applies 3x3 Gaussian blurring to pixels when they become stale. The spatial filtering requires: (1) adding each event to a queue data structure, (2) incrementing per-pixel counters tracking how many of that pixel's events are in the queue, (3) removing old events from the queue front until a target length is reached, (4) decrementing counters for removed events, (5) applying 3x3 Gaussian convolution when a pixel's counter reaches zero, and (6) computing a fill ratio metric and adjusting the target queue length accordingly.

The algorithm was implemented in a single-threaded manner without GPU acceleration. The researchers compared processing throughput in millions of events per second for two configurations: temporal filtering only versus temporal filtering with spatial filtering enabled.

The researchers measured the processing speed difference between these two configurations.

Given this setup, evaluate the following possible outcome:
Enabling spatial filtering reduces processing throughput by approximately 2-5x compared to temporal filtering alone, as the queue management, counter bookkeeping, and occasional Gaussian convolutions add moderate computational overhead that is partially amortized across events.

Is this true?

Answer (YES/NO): YES